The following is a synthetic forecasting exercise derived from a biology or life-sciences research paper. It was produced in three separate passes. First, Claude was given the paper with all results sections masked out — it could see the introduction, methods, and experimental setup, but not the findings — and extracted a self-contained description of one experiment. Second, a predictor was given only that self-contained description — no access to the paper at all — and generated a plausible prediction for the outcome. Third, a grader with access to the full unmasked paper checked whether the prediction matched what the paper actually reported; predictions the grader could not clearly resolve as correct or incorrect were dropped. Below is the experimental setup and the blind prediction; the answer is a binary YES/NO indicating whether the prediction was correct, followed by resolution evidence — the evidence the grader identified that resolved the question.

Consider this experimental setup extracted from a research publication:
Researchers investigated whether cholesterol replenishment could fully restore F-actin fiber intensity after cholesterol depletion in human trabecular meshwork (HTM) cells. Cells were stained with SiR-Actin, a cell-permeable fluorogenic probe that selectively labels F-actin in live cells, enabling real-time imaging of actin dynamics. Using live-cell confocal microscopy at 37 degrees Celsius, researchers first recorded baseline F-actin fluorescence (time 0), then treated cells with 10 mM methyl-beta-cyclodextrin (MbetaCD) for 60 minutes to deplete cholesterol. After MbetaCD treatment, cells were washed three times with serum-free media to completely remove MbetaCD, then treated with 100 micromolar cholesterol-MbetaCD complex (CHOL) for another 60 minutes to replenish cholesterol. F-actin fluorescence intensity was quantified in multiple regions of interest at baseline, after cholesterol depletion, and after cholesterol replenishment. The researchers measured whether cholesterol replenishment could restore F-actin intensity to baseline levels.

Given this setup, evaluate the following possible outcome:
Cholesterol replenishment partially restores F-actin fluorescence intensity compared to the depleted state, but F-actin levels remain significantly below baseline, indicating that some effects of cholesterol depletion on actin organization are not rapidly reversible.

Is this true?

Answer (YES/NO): YES